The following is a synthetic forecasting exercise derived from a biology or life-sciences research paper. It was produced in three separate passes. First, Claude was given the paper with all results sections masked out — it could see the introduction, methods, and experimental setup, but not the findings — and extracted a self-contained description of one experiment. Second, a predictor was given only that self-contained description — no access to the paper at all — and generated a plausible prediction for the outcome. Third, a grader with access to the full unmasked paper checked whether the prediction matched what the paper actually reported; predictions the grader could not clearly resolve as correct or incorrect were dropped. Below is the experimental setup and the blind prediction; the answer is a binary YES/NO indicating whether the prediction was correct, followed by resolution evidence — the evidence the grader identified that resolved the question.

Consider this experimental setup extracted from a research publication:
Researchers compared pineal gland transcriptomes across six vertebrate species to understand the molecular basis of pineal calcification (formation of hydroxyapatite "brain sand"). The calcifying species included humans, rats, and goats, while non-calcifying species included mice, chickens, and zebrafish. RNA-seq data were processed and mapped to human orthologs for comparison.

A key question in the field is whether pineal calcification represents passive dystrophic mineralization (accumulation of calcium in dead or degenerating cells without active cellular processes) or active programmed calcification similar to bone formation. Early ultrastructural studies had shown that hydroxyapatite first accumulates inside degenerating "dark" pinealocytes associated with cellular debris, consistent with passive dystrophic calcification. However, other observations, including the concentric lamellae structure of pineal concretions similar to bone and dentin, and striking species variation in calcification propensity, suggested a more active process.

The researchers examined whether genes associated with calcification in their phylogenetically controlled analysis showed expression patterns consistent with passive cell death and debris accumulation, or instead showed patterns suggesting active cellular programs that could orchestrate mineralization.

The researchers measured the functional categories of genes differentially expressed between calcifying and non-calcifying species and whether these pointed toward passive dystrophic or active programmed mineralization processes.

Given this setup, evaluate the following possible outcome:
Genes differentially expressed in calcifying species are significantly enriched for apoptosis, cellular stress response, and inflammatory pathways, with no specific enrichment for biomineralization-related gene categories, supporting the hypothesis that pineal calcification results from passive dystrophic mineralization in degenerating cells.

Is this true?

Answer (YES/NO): NO